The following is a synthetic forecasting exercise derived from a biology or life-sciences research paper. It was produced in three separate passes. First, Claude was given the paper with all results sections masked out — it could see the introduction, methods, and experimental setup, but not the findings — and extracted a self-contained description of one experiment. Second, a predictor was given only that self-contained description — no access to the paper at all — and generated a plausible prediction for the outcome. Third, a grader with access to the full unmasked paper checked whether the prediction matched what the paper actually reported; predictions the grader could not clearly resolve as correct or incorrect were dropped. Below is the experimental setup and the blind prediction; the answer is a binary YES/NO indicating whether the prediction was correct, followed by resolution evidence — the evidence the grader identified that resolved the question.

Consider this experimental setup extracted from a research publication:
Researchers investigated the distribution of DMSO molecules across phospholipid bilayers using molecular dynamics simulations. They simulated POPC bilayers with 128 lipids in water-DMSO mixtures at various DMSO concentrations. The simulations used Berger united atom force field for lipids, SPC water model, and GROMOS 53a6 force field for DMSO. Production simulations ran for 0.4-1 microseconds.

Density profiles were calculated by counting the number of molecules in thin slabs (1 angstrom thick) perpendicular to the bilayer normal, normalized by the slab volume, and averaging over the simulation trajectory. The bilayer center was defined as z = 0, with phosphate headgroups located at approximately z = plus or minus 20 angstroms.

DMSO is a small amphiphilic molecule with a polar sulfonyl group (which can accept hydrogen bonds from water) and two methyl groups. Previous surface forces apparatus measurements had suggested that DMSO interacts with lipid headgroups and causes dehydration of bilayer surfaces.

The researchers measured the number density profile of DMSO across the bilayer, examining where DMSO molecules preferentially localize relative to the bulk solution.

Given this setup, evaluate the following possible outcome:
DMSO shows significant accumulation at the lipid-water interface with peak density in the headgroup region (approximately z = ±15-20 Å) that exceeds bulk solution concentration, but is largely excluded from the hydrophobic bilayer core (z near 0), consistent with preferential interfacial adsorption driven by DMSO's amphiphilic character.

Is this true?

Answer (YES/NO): NO